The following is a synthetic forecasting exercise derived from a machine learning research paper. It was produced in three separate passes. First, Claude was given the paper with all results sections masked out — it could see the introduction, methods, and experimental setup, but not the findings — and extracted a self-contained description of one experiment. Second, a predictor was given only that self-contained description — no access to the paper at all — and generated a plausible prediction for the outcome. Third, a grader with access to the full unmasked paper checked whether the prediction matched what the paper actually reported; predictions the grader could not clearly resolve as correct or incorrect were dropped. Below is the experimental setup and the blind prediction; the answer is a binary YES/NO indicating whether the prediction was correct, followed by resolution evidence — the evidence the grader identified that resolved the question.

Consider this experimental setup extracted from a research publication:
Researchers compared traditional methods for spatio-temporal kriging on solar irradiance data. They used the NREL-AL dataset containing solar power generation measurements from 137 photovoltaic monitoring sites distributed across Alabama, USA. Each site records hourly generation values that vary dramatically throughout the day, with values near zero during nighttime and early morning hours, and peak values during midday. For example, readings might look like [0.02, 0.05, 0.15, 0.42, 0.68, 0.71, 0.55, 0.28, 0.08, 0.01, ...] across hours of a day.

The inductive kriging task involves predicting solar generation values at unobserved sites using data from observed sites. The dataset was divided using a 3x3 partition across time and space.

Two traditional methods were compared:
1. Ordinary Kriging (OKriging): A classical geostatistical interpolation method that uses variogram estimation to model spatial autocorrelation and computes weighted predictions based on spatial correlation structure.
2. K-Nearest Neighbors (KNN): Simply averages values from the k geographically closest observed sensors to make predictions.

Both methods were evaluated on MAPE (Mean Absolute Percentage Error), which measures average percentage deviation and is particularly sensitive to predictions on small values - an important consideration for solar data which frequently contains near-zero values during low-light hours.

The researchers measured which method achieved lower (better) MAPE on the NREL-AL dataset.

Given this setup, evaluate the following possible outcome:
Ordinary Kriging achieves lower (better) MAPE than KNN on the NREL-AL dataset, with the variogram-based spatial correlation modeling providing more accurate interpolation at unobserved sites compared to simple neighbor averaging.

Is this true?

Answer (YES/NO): YES